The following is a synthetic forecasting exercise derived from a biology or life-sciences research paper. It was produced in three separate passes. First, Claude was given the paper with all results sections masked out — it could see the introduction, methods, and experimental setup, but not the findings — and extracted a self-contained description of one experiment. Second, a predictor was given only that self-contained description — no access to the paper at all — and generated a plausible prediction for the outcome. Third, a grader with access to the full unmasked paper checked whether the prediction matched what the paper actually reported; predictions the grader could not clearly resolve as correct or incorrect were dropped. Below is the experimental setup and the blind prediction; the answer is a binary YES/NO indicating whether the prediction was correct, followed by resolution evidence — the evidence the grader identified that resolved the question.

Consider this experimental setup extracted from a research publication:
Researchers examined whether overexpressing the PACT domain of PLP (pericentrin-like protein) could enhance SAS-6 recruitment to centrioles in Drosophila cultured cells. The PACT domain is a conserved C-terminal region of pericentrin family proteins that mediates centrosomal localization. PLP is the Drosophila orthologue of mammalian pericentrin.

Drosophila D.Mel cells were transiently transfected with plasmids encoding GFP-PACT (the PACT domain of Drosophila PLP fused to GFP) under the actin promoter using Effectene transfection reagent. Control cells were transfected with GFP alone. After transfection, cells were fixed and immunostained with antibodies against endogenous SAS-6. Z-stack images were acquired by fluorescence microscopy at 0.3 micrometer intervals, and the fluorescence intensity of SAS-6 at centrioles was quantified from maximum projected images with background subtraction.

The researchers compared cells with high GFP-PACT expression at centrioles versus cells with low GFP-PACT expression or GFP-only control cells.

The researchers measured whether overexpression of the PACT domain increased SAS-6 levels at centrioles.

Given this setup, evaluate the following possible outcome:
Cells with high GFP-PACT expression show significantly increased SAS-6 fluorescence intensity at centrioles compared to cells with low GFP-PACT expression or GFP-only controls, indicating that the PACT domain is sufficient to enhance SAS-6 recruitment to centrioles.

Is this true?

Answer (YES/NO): YES